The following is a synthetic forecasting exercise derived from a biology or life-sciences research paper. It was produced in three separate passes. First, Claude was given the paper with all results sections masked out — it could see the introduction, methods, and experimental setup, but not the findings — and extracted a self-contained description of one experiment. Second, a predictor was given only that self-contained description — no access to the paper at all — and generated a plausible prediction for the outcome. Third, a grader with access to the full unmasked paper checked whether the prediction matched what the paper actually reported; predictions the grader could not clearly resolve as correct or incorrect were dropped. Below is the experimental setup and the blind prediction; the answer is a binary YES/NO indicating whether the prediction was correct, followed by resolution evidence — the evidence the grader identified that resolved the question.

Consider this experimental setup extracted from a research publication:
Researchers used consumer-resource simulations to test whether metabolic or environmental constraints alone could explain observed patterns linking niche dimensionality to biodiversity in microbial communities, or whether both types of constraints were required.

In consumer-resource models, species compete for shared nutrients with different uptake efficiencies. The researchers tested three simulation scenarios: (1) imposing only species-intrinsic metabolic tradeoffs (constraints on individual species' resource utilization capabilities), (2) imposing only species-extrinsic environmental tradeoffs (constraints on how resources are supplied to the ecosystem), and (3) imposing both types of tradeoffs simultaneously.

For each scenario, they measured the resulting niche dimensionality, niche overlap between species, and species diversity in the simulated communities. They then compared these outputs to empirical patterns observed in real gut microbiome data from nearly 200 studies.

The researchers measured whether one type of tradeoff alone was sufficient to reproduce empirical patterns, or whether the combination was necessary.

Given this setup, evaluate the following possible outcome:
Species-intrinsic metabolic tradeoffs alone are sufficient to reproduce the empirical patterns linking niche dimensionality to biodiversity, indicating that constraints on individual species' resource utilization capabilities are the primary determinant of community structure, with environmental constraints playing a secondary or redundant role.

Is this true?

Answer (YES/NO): NO